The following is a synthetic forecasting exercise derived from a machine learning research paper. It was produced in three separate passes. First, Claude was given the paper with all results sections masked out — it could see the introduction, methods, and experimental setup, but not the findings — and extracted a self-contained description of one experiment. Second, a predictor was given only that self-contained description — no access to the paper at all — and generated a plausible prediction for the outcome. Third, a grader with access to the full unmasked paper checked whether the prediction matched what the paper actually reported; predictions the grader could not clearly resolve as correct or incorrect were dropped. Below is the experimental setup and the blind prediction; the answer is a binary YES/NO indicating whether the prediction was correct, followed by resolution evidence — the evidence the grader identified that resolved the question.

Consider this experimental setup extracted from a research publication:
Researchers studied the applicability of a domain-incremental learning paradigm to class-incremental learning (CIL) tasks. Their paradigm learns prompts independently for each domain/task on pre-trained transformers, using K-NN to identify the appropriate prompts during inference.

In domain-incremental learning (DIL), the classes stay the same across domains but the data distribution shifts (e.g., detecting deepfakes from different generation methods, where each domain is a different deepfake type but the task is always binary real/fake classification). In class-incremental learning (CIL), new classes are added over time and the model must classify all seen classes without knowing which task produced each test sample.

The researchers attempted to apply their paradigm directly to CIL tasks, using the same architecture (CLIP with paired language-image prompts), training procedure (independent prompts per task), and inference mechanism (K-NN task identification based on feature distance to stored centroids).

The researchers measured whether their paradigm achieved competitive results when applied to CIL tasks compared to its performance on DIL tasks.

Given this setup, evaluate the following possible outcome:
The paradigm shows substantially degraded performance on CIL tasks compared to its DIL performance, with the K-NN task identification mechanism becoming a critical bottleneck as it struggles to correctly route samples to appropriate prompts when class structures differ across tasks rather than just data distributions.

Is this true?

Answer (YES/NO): YES